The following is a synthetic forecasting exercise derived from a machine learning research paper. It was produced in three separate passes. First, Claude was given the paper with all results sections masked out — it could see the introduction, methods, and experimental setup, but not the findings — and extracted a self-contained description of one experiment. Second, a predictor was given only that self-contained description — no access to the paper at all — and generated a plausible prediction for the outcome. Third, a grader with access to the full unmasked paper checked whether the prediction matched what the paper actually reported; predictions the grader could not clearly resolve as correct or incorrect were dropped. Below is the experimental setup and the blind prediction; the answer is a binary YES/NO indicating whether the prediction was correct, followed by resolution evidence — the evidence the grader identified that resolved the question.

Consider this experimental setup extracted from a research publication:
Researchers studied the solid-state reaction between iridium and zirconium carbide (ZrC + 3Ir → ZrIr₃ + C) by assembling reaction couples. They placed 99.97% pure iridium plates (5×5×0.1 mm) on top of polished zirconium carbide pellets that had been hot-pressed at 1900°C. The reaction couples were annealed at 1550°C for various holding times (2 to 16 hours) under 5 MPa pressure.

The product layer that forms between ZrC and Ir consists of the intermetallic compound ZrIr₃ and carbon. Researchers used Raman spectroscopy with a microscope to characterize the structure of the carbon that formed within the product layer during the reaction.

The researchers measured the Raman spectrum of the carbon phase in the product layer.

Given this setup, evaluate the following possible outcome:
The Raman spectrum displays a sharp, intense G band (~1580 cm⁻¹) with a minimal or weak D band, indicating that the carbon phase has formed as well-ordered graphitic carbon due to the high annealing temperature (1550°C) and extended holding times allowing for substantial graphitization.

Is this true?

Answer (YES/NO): NO